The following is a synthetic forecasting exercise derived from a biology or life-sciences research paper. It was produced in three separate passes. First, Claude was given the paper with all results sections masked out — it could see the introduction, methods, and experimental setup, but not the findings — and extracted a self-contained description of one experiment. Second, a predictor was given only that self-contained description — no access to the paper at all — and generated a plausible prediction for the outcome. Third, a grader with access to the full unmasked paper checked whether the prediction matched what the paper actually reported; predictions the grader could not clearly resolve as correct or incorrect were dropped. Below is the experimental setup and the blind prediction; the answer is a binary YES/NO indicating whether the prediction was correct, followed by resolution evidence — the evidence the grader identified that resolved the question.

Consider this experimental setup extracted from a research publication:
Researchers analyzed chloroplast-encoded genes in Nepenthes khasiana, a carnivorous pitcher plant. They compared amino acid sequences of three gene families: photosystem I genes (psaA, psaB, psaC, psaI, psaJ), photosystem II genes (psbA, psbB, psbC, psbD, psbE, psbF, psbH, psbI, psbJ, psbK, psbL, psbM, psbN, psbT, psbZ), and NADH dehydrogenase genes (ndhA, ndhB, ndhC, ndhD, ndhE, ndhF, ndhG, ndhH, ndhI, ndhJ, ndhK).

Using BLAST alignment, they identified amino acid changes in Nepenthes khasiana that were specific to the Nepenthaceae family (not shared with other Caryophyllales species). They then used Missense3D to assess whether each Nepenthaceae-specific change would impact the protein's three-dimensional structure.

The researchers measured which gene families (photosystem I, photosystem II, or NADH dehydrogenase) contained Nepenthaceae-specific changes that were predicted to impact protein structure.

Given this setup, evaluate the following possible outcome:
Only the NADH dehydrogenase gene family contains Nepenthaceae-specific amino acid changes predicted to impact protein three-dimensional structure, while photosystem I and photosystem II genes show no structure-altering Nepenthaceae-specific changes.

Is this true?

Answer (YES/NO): NO